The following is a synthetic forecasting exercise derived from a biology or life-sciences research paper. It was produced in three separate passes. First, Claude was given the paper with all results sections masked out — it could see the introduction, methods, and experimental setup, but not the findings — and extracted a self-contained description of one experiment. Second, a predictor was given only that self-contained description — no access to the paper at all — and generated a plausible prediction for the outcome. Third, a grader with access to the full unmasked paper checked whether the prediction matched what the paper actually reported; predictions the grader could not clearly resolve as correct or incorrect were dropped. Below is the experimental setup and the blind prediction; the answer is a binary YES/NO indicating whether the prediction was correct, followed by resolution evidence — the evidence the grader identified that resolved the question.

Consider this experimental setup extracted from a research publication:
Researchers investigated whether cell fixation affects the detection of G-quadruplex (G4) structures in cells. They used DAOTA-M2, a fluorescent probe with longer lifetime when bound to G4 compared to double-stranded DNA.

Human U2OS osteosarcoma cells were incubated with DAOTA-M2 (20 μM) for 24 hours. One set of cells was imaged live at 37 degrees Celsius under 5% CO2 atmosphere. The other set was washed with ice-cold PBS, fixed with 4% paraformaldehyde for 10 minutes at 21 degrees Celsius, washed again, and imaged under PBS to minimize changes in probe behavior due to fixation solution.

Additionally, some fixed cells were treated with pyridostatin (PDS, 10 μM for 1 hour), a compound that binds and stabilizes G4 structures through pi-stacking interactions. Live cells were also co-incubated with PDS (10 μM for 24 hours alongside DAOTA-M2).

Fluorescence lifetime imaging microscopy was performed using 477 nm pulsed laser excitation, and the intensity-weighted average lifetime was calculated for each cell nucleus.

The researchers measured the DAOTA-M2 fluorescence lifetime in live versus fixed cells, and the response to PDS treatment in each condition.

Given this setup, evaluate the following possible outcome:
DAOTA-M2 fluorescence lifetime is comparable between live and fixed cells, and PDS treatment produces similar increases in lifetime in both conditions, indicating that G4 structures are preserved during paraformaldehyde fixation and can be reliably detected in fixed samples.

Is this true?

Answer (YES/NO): NO